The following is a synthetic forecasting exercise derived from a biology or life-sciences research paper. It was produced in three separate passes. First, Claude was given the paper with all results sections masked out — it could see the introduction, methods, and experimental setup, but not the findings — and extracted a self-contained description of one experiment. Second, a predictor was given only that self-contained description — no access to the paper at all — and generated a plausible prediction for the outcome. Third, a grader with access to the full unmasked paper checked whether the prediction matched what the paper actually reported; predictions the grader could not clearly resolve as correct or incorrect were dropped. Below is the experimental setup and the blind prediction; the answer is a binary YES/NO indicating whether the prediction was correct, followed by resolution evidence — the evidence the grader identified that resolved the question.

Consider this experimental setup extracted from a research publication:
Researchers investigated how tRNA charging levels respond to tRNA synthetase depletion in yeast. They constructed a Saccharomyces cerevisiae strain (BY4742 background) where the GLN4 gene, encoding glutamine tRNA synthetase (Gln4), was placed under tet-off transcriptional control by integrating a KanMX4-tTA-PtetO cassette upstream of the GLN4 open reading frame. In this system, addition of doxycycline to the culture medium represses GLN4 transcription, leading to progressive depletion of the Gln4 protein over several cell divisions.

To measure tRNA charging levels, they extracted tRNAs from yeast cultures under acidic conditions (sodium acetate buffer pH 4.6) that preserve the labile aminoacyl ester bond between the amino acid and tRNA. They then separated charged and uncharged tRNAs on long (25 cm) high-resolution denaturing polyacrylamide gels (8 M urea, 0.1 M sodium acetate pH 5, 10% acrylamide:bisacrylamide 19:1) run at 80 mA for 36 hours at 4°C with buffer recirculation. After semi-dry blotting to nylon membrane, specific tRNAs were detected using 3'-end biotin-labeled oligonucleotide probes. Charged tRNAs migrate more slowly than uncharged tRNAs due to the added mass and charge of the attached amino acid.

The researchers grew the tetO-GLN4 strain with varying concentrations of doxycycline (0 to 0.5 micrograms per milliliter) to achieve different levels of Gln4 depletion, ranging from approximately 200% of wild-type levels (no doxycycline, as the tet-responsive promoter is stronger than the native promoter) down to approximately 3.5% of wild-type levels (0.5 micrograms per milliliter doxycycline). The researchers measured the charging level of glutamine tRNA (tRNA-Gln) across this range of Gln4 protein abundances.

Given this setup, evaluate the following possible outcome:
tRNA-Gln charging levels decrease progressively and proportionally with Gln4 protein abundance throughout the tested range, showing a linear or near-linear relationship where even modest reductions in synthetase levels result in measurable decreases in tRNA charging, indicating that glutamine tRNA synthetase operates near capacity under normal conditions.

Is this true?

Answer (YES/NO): NO